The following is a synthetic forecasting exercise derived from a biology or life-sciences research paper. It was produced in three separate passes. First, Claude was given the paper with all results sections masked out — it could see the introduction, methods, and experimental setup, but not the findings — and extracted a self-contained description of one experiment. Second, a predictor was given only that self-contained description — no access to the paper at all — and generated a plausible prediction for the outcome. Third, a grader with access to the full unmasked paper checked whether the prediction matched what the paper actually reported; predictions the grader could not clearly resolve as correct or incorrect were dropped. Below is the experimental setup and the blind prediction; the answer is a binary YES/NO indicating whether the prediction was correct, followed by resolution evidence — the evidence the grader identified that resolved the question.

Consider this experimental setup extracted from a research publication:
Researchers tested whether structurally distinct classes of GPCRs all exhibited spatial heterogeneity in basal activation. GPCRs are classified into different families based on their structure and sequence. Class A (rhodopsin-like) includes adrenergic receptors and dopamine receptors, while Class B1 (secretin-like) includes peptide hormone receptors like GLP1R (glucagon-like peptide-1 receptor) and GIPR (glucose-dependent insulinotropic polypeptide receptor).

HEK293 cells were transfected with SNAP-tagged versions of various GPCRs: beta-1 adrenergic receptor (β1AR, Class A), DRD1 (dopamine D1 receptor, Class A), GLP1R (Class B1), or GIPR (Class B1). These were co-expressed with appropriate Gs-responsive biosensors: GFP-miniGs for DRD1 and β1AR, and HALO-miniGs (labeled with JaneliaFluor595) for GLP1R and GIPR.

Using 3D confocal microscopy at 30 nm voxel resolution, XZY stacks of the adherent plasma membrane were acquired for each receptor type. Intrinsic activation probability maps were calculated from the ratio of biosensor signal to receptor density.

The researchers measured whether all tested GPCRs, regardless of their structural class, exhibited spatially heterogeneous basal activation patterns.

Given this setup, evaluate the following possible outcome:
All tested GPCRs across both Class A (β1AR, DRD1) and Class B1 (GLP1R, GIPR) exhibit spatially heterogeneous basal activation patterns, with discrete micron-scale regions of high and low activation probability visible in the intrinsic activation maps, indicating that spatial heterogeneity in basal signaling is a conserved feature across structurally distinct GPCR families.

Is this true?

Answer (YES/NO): YES